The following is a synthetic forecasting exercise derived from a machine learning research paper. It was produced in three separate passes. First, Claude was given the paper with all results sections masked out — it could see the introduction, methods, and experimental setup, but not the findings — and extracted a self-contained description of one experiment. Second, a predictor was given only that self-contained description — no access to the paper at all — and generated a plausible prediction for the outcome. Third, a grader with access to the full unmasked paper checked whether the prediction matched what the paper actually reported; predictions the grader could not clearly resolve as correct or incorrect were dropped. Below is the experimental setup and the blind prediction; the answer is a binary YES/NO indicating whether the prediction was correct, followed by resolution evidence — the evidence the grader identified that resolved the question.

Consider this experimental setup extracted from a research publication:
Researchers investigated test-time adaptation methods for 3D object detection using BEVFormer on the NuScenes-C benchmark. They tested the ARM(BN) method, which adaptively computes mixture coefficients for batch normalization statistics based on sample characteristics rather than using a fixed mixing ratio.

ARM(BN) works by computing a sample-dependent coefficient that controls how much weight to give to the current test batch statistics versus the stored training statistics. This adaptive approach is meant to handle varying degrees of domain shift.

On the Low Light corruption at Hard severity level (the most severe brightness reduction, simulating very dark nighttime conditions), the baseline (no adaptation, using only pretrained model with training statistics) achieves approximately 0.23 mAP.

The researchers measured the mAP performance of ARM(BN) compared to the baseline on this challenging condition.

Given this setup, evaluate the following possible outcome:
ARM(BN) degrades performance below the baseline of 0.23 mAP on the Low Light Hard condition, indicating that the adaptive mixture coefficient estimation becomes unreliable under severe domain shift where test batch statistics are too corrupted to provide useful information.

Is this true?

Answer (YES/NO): YES